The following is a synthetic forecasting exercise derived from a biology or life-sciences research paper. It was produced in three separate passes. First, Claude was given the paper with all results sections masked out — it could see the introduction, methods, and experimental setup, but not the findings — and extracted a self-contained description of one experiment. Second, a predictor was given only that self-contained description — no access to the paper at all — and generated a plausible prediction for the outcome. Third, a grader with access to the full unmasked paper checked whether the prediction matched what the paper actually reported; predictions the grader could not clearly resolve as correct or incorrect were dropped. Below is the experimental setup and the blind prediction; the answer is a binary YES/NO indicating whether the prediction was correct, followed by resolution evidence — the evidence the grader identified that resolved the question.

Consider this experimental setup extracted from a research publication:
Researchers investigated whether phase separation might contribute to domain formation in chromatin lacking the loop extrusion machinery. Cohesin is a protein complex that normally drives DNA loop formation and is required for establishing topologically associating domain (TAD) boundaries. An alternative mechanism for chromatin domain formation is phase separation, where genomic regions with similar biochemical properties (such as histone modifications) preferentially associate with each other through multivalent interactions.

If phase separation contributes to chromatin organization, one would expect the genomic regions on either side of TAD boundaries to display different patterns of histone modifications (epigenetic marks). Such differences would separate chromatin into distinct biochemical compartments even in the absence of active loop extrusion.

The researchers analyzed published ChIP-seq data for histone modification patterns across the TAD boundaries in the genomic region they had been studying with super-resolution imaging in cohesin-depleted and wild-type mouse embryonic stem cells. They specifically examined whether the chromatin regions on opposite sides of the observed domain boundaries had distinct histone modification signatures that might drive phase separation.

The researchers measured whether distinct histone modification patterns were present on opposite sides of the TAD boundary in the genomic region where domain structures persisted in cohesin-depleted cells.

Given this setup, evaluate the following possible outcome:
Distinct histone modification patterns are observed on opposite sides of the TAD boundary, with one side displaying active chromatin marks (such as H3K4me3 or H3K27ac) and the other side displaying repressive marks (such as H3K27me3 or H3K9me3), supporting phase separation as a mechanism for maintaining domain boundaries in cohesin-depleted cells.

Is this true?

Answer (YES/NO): YES